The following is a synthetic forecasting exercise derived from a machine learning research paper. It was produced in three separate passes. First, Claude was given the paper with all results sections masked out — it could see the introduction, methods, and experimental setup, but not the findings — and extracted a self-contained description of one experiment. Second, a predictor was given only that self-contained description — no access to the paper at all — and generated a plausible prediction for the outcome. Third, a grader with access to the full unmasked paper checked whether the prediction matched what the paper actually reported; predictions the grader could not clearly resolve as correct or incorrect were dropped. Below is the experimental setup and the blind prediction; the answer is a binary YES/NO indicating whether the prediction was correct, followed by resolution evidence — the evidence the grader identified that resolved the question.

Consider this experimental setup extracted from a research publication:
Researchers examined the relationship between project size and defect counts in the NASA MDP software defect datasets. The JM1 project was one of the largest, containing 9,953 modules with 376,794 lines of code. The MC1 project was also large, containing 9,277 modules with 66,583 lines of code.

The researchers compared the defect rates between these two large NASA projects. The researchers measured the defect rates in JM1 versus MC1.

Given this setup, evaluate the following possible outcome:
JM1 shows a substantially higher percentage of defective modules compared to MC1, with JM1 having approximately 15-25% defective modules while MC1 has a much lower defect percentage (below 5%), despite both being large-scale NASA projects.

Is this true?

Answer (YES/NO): YES